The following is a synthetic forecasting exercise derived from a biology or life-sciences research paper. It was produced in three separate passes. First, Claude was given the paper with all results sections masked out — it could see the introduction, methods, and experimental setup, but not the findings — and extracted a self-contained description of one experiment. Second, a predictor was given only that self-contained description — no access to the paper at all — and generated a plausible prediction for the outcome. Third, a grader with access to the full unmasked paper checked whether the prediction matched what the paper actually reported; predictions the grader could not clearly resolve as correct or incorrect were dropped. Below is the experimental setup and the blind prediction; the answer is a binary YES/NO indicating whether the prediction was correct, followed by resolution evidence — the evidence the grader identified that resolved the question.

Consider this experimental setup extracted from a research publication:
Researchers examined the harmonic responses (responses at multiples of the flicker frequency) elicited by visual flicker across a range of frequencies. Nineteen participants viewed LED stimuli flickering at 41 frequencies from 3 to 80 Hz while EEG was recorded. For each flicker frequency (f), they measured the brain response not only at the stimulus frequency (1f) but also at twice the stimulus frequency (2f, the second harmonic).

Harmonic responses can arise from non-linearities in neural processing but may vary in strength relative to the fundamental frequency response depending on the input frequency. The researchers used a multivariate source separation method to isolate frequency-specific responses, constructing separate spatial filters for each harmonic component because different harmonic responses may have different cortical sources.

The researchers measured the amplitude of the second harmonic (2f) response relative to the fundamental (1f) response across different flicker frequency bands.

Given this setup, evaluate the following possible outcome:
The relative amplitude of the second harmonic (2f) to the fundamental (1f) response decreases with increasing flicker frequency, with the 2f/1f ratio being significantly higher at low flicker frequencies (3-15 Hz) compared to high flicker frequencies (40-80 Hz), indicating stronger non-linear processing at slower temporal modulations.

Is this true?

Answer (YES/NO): NO